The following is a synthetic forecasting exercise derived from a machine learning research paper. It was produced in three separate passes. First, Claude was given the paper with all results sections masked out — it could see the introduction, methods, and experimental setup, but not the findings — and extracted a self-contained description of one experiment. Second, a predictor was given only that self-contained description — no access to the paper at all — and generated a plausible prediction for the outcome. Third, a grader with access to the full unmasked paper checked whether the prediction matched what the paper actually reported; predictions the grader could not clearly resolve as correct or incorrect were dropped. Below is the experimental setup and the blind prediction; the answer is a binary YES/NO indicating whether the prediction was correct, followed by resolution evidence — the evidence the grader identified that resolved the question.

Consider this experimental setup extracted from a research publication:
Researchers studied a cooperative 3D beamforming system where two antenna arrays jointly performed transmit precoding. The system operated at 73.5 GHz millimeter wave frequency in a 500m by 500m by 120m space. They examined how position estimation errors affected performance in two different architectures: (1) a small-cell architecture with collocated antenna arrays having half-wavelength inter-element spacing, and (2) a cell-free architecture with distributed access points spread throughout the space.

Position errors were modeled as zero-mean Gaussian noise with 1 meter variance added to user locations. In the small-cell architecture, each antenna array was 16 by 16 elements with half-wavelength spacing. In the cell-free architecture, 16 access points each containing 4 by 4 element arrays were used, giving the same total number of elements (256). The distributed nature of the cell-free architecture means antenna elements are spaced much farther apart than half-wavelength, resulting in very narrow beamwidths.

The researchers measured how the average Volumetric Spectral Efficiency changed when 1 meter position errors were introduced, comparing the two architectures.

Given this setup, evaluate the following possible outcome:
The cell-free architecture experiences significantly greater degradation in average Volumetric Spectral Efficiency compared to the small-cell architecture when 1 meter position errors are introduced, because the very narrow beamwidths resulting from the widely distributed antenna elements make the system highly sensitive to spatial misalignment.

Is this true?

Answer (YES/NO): YES